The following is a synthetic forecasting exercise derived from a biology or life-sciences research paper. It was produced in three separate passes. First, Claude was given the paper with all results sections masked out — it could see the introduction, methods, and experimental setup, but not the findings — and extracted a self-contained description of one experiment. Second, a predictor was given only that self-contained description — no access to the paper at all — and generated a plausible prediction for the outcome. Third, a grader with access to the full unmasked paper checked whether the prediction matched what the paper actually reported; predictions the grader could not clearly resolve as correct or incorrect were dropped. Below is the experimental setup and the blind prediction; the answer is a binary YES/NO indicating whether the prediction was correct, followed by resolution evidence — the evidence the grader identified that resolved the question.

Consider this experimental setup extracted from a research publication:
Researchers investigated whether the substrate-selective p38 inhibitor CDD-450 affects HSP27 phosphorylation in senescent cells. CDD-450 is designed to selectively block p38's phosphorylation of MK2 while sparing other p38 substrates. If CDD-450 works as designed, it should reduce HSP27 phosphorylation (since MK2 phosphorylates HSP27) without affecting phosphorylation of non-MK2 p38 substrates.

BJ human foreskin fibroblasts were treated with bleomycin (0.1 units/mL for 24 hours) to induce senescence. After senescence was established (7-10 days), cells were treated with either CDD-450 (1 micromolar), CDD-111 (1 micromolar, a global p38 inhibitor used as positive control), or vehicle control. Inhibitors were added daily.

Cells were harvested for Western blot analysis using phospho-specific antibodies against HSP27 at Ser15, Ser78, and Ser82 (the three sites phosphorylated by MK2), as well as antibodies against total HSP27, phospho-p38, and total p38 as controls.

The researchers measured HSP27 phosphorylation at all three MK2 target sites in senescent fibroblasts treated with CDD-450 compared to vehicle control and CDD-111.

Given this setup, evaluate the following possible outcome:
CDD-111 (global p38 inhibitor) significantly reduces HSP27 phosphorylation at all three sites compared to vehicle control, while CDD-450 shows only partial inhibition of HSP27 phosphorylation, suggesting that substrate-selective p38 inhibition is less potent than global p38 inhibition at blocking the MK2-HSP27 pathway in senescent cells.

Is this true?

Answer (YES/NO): NO